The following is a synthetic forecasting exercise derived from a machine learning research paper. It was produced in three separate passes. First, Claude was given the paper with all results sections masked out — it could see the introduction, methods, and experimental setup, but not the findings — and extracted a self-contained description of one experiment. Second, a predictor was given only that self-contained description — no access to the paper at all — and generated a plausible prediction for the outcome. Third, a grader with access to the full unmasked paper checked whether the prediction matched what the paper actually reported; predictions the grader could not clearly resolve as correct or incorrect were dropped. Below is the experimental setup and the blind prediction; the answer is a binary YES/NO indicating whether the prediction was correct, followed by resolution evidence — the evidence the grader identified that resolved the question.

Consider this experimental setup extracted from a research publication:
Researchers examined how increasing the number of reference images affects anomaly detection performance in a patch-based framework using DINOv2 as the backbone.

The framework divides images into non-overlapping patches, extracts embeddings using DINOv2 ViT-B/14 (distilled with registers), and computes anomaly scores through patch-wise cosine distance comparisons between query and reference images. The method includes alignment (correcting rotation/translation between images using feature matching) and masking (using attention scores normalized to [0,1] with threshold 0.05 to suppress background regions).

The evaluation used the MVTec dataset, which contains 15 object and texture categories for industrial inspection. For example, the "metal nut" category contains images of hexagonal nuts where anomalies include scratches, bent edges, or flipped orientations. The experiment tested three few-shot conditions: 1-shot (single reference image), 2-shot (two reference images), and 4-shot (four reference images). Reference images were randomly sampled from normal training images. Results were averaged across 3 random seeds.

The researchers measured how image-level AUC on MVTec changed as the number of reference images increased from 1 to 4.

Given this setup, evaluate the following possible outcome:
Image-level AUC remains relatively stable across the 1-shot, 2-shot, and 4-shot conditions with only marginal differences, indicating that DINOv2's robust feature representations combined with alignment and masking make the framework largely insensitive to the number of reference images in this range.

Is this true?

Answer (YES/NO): NO